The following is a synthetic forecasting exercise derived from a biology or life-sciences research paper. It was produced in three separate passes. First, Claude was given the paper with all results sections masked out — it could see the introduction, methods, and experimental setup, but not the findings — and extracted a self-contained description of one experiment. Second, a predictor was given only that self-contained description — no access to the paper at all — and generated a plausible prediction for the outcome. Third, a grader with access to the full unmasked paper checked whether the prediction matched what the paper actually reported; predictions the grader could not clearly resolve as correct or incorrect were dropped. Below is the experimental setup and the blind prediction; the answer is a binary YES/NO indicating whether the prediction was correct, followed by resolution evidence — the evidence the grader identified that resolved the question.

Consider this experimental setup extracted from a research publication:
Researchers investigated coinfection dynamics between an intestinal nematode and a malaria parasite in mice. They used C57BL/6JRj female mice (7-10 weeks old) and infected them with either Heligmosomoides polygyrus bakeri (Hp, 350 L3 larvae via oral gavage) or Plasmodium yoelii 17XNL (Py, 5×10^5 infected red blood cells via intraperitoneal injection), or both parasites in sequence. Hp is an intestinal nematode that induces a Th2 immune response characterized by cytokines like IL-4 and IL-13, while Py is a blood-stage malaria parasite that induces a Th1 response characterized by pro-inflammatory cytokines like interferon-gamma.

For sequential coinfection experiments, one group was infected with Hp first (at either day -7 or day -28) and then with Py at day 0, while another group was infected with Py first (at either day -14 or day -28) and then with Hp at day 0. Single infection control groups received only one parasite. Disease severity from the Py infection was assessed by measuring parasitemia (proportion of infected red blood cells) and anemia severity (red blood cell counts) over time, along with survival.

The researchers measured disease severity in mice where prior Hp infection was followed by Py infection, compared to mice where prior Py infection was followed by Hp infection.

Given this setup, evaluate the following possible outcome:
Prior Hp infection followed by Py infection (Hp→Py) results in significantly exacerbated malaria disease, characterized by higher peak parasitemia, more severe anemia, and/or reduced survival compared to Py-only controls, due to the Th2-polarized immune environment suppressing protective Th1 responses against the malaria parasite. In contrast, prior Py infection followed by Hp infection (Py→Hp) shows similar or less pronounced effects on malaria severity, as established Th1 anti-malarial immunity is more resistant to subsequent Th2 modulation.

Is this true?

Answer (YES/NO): YES